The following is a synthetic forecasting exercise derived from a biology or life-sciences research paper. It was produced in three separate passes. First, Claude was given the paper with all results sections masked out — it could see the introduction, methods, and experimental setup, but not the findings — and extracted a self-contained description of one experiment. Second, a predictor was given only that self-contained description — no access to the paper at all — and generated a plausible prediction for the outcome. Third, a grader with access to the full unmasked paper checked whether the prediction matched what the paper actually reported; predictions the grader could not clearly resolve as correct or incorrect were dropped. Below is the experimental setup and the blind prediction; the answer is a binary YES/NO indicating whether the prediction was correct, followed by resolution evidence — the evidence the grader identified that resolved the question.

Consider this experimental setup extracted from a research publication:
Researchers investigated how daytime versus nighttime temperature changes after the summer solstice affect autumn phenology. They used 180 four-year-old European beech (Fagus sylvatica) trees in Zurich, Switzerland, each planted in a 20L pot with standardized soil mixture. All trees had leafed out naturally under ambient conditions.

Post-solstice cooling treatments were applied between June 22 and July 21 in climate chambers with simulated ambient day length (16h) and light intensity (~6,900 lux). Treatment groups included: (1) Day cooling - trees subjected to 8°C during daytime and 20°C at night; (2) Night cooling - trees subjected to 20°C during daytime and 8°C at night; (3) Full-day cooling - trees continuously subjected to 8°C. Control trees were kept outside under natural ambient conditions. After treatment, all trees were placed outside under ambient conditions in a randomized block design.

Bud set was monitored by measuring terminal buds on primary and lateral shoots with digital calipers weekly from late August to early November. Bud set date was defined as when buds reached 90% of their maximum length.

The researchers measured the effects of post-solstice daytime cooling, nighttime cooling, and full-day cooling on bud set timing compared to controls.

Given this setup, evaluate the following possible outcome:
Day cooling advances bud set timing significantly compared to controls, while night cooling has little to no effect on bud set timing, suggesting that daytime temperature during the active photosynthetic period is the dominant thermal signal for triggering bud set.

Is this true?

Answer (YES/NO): NO